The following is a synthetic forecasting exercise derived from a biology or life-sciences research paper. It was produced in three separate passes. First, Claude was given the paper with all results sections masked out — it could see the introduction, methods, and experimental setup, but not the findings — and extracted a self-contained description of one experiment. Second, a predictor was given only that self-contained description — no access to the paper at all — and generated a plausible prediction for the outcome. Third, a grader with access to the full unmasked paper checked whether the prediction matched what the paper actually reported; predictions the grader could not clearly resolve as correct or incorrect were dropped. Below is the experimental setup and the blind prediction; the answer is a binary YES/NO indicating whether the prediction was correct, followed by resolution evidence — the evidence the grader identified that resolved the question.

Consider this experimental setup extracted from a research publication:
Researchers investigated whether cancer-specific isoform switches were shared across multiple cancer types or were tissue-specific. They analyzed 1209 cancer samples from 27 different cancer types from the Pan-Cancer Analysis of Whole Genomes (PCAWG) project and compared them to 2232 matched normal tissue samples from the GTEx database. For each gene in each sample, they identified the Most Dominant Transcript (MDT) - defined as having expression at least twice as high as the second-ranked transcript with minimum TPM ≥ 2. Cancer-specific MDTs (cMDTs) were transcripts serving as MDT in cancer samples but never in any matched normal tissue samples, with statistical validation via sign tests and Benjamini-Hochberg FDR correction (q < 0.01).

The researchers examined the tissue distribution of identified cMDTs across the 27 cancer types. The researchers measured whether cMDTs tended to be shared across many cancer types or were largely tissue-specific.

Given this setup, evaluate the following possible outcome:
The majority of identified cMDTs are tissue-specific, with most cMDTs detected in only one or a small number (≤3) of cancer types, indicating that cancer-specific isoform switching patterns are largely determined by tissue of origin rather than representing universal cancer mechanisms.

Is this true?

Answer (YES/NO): NO